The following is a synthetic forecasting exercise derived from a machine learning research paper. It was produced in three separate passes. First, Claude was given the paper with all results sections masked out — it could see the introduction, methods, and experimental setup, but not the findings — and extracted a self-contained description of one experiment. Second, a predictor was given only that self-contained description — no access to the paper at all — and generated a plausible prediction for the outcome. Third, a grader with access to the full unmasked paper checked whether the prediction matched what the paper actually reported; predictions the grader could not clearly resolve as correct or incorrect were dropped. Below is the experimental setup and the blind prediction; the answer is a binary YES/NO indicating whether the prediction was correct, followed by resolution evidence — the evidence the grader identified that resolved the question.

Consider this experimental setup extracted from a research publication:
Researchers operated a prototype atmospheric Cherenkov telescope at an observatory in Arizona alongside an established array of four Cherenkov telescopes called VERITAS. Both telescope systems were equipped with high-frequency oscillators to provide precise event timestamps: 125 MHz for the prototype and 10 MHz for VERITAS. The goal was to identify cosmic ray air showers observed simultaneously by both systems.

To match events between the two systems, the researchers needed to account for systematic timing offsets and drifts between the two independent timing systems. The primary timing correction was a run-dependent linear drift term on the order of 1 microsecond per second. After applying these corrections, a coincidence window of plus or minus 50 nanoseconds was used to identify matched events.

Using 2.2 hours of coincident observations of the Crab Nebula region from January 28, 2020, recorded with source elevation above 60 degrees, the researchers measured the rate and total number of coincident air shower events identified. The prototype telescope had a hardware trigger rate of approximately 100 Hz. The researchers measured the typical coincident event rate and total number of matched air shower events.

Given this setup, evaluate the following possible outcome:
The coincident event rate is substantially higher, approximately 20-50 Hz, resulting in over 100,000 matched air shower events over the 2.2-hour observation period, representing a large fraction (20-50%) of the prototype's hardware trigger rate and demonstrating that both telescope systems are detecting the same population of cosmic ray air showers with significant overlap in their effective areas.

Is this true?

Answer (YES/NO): NO